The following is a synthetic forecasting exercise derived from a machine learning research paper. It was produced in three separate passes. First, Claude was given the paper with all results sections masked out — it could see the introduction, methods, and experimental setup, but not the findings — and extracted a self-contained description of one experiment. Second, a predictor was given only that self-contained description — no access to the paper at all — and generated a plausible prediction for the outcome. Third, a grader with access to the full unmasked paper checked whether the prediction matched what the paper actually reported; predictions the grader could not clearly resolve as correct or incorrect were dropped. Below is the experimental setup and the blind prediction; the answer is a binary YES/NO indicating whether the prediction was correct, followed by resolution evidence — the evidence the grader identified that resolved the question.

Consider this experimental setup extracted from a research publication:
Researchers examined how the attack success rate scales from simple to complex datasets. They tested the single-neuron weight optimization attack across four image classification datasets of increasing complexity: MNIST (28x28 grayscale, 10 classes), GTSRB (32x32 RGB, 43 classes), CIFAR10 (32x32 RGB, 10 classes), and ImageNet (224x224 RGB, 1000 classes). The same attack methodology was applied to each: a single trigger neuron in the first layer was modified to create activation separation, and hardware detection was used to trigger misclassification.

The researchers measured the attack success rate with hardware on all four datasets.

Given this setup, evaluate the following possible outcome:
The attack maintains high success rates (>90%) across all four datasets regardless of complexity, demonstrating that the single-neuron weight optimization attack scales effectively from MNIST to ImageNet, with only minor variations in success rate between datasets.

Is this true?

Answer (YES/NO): YES